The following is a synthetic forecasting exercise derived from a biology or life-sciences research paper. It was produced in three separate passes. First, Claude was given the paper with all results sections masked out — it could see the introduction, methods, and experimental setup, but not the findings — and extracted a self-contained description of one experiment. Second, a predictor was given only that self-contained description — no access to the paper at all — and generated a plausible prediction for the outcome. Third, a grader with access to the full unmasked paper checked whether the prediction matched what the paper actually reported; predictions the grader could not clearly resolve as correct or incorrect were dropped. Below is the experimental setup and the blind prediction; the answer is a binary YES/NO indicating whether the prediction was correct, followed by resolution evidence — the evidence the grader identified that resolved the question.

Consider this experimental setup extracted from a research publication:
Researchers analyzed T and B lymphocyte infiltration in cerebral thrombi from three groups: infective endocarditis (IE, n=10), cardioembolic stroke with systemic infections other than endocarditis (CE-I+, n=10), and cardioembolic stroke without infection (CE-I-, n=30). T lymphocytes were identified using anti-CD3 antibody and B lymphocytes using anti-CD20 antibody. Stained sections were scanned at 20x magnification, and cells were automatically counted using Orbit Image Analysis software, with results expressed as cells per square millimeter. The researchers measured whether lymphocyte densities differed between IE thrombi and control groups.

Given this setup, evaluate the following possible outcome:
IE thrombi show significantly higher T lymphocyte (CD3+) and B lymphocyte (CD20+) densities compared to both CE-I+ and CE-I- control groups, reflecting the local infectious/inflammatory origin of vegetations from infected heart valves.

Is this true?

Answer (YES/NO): NO